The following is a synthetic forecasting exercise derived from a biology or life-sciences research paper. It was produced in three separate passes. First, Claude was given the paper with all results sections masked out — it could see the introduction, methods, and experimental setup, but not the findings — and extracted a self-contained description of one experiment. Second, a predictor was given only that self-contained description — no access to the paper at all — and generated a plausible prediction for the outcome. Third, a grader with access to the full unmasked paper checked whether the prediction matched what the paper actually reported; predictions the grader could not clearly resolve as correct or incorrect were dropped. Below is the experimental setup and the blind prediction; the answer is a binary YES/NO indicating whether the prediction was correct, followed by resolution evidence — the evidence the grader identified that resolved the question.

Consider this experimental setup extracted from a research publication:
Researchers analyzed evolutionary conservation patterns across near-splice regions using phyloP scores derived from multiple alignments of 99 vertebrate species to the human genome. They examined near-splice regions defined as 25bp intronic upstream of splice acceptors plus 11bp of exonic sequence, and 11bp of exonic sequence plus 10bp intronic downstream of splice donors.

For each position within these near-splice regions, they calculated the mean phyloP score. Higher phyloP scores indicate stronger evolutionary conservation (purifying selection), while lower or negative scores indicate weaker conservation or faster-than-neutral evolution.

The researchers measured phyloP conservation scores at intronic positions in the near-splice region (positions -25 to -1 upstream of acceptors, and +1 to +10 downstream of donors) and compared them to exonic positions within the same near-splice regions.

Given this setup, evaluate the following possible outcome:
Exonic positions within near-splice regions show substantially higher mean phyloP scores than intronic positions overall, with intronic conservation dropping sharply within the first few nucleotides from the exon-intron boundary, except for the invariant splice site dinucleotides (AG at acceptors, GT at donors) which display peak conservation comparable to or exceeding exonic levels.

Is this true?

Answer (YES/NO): NO